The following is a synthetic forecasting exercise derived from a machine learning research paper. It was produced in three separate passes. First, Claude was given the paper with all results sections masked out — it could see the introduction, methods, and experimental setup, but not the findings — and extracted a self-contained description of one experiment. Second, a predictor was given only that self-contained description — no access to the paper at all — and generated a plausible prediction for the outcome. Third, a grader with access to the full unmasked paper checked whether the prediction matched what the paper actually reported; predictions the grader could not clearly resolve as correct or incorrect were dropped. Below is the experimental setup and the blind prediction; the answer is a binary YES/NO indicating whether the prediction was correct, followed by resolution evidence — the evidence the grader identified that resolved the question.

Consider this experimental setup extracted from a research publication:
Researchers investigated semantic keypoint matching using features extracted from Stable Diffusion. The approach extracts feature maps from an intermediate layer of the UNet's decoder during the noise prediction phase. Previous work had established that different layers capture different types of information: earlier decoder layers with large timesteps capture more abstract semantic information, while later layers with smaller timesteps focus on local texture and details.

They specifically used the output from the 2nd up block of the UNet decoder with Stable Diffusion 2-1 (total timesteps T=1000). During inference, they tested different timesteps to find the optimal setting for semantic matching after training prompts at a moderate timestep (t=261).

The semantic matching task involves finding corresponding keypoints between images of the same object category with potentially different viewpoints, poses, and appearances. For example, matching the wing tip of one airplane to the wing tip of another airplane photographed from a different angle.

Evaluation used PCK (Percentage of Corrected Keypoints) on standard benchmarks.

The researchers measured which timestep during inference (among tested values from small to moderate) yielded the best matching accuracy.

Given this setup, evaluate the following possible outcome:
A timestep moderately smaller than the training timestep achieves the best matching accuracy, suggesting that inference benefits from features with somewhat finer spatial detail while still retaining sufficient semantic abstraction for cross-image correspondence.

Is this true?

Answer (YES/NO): NO